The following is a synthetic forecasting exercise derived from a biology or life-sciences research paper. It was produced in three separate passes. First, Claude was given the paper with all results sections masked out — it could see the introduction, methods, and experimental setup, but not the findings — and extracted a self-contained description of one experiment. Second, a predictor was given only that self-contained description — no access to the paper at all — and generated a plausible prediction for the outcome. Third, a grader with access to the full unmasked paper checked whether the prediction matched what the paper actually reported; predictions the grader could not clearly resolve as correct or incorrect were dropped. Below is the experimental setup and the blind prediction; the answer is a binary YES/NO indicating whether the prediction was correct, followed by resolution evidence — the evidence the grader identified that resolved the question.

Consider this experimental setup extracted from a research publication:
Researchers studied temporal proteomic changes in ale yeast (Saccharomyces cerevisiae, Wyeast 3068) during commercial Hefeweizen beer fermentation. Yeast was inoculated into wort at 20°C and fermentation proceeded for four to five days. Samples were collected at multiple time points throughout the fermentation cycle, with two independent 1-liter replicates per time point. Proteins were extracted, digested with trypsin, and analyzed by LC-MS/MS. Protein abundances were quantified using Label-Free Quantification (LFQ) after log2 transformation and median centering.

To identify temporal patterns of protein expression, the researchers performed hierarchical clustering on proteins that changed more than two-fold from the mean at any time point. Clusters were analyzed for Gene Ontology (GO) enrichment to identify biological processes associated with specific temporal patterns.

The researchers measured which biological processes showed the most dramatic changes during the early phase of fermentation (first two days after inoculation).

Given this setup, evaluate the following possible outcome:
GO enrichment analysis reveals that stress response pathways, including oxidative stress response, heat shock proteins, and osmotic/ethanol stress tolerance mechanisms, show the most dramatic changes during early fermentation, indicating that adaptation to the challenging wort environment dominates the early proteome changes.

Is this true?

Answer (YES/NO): NO